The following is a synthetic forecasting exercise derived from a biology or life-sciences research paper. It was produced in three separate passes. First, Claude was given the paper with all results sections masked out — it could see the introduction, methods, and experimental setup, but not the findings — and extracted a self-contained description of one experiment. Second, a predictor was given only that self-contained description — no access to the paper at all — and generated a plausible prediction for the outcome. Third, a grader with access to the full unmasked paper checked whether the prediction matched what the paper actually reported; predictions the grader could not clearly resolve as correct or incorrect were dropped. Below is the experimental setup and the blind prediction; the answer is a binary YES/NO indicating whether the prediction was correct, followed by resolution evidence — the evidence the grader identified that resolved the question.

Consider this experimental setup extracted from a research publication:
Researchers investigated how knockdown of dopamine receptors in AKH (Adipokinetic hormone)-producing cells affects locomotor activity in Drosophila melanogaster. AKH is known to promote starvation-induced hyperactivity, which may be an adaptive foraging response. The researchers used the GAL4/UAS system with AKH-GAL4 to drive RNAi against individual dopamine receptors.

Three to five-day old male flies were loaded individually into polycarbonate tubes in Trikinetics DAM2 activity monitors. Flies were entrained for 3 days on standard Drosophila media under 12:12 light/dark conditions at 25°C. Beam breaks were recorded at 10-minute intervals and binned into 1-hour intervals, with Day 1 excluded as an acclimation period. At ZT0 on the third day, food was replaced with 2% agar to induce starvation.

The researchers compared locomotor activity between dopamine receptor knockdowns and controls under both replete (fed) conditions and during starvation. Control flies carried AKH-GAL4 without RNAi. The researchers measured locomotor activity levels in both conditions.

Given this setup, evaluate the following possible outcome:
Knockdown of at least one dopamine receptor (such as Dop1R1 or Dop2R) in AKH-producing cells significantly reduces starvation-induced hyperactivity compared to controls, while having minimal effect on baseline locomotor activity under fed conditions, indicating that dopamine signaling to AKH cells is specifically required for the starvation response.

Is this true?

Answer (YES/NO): NO